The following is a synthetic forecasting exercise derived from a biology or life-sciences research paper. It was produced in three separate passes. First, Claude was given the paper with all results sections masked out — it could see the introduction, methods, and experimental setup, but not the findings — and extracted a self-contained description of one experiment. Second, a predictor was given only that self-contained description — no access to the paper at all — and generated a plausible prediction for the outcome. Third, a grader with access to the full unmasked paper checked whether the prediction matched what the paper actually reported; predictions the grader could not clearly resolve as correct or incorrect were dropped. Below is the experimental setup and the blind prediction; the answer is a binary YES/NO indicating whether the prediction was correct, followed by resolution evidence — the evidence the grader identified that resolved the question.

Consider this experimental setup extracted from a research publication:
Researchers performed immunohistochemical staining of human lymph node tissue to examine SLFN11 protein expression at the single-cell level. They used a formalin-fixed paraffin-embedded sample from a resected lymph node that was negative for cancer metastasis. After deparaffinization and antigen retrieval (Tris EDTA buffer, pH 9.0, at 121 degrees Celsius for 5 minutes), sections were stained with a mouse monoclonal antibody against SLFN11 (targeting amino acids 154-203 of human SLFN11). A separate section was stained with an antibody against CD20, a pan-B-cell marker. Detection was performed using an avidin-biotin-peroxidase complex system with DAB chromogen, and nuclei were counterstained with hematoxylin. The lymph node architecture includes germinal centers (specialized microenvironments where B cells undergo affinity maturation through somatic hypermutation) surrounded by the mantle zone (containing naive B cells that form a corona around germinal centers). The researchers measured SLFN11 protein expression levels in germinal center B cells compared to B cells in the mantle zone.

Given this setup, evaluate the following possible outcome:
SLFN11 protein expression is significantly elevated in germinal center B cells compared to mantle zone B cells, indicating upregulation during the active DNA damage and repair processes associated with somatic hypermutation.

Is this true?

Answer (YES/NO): NO